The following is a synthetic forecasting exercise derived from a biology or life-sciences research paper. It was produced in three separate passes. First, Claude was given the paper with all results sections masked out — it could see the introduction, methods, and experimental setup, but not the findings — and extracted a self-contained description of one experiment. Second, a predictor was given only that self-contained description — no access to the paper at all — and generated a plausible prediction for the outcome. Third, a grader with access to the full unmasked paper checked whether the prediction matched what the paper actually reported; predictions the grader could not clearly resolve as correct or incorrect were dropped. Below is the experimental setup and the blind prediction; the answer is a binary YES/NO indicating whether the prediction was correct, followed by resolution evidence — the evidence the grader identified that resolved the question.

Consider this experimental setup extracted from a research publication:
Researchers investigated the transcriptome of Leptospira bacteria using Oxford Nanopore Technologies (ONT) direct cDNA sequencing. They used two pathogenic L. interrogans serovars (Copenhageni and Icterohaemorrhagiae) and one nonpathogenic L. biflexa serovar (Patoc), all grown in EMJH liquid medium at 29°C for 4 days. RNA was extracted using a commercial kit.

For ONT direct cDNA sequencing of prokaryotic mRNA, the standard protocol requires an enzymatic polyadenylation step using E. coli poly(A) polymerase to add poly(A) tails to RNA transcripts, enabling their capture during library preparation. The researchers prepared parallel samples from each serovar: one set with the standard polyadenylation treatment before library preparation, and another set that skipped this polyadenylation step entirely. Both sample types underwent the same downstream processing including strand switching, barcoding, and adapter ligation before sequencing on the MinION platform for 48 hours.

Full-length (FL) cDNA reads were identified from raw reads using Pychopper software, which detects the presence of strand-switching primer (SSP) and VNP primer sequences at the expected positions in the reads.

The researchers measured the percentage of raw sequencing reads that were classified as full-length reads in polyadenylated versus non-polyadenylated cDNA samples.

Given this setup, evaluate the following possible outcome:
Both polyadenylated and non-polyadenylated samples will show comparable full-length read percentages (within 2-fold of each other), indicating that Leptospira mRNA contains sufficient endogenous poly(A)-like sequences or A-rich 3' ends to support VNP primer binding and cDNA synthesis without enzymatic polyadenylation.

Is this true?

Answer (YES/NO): NO